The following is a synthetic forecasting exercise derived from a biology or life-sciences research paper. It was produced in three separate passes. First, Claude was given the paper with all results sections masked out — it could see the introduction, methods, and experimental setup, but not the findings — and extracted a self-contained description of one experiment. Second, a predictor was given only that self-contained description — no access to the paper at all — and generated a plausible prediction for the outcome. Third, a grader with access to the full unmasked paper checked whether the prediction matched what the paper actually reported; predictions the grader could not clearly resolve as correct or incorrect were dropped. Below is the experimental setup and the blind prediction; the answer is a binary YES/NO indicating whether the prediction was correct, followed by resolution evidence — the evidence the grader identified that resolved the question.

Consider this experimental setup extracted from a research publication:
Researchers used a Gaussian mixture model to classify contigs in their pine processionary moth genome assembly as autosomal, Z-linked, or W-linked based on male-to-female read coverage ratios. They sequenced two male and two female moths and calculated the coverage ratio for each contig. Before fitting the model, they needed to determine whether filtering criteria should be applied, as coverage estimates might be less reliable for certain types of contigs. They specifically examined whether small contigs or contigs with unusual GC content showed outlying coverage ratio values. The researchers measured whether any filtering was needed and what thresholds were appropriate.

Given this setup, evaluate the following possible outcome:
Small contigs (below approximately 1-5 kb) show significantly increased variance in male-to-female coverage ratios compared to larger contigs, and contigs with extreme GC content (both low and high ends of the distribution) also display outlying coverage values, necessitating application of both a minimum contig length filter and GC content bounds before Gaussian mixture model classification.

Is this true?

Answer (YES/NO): NO